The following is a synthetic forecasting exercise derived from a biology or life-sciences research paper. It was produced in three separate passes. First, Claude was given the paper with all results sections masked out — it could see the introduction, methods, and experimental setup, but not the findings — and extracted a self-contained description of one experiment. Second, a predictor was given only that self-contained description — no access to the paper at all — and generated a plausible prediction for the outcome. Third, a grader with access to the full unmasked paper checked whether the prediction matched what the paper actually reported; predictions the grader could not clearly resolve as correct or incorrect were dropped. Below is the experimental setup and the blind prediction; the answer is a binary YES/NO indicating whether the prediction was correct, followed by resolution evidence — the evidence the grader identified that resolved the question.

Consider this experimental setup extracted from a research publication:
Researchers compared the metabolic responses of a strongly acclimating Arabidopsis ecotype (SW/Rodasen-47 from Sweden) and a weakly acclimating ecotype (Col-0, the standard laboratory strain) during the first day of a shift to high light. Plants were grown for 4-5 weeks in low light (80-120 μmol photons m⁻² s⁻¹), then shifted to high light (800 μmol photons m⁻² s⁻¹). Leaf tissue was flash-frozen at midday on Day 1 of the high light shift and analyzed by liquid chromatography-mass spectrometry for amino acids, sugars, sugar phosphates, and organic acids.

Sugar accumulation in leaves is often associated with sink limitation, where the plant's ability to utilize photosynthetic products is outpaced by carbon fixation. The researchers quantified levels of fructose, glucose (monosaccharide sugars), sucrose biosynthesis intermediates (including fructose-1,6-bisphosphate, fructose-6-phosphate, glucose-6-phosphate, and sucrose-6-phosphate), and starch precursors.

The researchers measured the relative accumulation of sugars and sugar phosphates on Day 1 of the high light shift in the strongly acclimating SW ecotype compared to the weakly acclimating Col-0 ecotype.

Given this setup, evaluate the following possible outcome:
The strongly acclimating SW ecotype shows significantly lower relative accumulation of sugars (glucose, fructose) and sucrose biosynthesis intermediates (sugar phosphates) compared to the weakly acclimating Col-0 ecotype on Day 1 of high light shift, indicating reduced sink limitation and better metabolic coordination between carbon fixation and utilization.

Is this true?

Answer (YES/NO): YES